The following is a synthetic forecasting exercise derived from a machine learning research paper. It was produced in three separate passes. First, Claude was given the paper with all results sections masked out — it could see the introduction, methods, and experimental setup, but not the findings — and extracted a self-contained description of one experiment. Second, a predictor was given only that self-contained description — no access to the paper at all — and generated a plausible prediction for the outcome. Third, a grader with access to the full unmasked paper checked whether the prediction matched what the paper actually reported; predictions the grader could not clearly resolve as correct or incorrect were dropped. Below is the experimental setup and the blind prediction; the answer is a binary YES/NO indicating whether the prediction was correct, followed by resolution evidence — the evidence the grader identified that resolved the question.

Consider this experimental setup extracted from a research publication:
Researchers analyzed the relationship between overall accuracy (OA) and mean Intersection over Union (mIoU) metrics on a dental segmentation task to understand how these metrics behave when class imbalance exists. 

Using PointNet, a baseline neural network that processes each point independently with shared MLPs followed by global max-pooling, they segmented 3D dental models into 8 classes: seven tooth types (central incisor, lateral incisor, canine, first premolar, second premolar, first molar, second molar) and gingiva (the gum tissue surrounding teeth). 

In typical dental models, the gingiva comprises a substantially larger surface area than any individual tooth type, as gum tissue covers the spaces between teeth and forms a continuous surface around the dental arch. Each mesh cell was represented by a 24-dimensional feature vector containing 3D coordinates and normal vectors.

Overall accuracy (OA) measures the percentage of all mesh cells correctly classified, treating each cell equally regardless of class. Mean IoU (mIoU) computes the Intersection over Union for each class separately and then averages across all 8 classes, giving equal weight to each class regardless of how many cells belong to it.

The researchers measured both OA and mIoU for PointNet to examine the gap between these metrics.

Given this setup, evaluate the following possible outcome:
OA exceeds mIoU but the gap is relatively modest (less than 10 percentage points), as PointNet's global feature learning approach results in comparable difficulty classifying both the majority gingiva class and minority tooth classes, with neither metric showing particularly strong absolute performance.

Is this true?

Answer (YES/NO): NO